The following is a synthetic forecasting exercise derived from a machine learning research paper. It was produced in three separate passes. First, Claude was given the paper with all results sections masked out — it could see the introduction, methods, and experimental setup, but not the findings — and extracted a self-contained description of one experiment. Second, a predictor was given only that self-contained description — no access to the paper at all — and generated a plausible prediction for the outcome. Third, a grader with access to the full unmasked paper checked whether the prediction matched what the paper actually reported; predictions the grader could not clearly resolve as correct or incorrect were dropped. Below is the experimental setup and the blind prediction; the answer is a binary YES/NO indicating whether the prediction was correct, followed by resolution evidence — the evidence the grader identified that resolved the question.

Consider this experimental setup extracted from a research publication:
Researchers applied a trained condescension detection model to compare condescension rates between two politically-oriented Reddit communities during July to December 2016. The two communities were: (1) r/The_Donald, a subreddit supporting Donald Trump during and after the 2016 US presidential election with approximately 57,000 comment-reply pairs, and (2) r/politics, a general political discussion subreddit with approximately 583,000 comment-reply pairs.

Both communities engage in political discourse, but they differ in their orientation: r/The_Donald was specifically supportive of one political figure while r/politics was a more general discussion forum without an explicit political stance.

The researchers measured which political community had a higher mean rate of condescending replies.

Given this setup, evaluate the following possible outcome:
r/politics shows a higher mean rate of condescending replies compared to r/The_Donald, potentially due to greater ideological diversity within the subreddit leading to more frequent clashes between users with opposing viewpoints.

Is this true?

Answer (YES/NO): YES